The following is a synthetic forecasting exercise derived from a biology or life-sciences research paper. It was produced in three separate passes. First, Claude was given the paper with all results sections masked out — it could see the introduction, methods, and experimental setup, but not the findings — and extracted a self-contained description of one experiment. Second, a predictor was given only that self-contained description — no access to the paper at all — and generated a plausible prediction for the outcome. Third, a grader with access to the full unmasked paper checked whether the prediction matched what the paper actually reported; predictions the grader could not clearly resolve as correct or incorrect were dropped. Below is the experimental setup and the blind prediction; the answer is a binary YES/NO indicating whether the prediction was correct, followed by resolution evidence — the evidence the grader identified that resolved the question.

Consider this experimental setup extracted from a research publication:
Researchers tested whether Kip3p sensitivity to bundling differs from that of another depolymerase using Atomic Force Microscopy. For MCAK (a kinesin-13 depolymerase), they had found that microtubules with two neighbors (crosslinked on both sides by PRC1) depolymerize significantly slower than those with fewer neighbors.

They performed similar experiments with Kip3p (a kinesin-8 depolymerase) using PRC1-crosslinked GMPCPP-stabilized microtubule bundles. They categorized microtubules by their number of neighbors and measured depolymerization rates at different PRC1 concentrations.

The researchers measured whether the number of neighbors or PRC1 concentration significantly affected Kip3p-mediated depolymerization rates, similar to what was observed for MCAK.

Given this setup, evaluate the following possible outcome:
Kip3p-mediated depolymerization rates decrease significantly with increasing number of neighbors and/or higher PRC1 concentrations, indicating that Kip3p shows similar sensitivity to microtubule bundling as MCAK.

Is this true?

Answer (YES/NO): NO